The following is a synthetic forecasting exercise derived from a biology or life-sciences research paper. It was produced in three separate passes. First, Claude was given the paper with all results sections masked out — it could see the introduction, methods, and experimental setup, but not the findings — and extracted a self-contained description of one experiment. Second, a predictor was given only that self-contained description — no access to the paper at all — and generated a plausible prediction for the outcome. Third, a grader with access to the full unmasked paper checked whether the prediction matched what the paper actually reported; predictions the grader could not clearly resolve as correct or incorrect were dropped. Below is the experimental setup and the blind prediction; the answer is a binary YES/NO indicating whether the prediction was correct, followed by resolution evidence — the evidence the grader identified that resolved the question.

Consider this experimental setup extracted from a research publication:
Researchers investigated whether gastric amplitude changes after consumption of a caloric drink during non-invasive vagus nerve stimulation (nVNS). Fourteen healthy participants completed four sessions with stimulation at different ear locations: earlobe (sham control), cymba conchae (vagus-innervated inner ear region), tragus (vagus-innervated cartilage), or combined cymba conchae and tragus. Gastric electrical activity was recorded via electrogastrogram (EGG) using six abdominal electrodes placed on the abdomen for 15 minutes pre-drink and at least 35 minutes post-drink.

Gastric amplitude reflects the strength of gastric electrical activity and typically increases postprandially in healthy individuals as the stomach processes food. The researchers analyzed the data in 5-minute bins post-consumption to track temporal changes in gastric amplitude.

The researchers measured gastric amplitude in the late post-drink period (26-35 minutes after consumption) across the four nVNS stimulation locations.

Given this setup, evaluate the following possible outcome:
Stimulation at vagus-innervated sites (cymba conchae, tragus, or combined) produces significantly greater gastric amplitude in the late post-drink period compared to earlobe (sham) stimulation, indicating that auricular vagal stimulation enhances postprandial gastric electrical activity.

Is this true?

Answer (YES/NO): NO